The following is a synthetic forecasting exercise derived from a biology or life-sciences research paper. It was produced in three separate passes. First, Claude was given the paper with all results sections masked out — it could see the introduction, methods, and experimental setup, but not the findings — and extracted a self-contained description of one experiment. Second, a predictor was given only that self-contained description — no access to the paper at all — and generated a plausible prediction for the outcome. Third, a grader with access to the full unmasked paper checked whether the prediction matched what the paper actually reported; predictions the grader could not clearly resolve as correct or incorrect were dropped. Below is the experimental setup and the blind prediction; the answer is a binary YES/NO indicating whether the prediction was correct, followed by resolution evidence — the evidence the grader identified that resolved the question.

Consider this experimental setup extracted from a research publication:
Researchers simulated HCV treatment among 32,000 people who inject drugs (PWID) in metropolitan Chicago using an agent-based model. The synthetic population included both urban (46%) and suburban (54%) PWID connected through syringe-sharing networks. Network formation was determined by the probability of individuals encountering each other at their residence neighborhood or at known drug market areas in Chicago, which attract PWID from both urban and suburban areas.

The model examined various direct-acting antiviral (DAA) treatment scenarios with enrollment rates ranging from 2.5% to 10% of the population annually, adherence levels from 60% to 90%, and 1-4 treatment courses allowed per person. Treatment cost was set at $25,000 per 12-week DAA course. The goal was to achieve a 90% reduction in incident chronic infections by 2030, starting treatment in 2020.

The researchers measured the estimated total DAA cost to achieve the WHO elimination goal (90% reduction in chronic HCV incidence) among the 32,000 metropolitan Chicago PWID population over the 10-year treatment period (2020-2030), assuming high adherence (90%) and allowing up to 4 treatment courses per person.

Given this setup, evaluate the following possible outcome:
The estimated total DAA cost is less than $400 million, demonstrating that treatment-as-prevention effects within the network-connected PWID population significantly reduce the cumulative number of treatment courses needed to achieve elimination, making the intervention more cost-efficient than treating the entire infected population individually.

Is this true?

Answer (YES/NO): YES